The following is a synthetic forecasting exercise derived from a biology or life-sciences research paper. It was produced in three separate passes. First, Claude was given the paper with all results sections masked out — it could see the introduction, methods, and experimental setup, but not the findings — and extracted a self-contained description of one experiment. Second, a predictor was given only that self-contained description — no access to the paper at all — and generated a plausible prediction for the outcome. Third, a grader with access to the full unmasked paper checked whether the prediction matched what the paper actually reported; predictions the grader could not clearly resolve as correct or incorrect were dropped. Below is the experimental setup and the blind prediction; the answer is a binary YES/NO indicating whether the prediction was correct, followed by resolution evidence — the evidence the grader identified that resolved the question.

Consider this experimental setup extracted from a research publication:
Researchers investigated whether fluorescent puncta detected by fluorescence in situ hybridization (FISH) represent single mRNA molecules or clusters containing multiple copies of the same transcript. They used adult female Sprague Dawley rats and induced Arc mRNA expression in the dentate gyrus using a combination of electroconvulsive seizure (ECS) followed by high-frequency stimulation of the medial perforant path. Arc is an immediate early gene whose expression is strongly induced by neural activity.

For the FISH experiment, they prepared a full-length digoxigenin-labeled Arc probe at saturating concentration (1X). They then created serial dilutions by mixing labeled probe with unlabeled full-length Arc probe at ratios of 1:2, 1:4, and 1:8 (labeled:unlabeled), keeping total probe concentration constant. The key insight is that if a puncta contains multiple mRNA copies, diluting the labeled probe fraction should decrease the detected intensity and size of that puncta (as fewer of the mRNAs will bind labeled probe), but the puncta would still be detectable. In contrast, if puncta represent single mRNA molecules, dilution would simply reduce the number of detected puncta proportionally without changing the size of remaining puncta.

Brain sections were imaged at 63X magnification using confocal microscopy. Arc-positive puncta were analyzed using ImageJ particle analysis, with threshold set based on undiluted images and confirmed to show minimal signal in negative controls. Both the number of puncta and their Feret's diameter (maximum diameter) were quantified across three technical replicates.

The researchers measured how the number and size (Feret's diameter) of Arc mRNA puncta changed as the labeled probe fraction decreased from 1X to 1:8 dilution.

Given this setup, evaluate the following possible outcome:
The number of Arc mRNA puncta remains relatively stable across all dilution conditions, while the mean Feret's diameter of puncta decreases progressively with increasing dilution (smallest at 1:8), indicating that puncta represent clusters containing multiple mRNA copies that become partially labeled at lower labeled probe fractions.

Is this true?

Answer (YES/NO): NO